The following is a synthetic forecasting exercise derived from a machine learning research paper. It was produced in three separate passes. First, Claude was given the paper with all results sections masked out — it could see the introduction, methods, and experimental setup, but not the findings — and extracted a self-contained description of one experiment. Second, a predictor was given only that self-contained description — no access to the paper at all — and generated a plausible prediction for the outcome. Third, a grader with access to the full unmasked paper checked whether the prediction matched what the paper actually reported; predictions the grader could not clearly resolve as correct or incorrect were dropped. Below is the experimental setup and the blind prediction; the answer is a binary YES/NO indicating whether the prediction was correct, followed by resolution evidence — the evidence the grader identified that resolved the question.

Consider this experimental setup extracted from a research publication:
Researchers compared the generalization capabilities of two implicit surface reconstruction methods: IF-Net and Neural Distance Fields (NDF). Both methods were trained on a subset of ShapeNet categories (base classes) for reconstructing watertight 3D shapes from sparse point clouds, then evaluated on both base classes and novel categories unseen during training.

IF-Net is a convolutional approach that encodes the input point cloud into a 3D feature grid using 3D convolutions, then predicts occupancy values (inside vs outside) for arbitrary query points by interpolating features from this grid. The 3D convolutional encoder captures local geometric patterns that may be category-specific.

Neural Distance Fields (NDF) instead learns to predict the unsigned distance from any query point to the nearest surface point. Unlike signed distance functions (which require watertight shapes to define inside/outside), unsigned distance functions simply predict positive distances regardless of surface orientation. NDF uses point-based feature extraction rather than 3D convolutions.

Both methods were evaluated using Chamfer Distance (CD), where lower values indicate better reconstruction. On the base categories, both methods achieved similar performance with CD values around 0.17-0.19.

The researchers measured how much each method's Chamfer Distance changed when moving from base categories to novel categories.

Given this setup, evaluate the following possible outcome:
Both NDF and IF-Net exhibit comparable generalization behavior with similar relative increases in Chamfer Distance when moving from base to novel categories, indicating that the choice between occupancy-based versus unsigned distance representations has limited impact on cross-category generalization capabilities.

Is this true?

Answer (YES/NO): NO